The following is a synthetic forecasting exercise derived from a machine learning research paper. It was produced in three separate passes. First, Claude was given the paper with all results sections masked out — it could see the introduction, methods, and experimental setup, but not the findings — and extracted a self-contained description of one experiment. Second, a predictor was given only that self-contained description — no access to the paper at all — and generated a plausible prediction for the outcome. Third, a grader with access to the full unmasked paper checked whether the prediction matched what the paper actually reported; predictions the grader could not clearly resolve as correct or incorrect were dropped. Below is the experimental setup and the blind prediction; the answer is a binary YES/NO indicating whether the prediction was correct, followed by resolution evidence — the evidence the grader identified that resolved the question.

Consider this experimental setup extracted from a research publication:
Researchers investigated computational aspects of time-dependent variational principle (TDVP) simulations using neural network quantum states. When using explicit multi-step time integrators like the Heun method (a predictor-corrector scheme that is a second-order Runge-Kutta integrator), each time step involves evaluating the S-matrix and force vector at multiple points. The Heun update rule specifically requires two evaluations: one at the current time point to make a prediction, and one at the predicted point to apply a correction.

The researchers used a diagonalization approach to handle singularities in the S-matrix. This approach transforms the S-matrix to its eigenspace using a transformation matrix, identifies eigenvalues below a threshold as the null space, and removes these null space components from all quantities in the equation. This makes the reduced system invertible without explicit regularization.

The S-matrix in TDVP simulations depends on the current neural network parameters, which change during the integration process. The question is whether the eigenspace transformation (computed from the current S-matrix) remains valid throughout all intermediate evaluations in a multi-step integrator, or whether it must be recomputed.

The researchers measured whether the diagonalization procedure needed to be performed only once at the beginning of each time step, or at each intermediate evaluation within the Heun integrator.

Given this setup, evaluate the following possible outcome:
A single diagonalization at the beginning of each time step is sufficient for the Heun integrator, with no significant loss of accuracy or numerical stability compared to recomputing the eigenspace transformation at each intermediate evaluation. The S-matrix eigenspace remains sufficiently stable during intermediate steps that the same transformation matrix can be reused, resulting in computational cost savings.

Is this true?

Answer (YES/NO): NO